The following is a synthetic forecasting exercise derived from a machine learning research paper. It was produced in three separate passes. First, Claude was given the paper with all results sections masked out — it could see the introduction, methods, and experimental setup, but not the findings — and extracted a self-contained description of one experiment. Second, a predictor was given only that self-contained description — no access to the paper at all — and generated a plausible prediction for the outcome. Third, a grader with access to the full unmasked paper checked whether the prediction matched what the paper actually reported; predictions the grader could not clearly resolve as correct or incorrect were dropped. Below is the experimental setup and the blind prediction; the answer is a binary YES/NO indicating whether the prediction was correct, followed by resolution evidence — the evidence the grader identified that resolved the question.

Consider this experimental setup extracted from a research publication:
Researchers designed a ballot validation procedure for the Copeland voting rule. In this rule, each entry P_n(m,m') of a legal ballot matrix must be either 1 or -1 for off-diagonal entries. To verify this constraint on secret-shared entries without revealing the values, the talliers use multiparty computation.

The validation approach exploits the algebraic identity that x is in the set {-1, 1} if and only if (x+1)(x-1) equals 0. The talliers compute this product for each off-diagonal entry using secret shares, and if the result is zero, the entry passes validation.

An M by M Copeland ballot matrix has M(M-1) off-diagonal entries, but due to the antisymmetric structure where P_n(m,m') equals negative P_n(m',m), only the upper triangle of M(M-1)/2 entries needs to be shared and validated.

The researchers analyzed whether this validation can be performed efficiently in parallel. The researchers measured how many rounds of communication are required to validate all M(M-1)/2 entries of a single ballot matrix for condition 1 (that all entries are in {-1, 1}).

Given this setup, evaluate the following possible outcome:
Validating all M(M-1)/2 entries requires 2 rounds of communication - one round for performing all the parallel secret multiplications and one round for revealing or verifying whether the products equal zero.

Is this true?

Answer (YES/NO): NO